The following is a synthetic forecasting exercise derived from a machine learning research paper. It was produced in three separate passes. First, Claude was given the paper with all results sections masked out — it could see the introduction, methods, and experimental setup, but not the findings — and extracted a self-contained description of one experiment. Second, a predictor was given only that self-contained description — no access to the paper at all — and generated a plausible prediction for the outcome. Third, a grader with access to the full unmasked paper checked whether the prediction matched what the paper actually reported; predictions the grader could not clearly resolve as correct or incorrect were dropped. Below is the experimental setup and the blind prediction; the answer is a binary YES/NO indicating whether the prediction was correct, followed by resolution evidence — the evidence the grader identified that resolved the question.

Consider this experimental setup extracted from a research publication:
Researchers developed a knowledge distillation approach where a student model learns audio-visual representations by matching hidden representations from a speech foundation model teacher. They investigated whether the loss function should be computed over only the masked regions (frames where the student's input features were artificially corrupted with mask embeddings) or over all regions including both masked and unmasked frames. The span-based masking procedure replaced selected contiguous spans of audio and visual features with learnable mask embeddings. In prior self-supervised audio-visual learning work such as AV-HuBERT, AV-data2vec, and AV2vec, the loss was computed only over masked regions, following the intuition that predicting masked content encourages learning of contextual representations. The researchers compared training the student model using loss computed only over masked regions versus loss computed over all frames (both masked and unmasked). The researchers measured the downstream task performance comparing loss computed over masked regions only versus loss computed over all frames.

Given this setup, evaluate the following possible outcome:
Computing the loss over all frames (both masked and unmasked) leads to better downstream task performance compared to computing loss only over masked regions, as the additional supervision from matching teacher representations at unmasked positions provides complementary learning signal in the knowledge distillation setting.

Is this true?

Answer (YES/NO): YES